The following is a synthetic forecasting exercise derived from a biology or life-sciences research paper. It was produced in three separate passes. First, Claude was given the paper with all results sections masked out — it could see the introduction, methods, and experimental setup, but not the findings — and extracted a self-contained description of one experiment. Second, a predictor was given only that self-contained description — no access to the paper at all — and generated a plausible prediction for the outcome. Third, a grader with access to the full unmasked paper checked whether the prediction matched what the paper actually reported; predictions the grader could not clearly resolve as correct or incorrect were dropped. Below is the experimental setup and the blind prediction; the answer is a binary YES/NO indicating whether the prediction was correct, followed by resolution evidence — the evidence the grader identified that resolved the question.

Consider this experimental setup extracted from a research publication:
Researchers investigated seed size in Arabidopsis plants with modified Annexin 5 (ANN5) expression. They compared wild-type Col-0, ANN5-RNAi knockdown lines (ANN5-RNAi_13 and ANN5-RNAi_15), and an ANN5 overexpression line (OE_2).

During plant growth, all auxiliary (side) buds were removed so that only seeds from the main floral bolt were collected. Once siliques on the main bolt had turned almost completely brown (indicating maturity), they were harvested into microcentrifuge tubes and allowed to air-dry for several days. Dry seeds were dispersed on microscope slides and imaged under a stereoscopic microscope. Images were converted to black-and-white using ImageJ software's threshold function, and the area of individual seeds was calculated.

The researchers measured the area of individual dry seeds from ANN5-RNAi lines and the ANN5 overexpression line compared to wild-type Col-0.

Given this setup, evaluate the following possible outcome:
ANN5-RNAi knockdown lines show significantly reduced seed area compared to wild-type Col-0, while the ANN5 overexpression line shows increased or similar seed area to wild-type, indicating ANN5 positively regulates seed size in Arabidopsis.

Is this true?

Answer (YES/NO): YES